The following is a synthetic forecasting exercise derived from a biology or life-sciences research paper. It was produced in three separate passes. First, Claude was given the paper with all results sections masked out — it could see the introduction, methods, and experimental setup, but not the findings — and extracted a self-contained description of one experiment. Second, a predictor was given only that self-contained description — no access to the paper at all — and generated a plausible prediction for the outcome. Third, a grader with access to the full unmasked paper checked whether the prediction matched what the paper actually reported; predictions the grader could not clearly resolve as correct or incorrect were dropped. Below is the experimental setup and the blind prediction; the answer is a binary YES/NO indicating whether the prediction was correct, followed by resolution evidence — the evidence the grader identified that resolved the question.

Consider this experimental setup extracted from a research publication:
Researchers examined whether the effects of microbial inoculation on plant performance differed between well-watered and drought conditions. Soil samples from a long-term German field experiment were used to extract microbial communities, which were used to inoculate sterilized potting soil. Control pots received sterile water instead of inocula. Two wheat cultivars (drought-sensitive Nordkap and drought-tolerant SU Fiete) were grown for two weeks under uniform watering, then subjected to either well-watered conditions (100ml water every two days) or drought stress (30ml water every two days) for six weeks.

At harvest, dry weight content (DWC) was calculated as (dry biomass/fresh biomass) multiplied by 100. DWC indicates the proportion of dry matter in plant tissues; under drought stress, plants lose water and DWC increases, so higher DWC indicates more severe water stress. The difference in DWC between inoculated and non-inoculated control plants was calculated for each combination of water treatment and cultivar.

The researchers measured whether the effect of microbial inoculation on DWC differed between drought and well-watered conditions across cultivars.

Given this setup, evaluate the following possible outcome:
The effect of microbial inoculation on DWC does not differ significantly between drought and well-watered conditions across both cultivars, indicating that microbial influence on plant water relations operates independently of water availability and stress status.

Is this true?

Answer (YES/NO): NO